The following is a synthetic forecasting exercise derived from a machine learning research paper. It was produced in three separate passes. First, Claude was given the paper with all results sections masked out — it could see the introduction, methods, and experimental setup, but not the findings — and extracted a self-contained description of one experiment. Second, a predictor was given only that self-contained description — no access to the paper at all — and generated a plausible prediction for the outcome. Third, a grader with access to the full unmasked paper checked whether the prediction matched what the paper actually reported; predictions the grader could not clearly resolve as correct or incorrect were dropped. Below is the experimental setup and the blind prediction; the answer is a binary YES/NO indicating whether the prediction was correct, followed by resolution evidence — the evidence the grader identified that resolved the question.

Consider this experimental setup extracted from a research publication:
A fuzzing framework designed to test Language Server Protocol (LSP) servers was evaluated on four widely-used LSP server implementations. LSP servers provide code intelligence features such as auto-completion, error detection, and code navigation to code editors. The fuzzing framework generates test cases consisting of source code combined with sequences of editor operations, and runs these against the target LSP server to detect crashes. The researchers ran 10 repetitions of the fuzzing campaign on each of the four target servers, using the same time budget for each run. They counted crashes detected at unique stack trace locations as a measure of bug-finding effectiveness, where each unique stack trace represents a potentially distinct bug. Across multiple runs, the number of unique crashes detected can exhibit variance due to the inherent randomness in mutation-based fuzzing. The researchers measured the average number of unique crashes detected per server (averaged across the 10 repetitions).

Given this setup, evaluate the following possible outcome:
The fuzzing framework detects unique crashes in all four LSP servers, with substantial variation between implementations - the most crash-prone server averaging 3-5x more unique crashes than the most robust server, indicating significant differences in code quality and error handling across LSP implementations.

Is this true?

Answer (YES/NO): YES